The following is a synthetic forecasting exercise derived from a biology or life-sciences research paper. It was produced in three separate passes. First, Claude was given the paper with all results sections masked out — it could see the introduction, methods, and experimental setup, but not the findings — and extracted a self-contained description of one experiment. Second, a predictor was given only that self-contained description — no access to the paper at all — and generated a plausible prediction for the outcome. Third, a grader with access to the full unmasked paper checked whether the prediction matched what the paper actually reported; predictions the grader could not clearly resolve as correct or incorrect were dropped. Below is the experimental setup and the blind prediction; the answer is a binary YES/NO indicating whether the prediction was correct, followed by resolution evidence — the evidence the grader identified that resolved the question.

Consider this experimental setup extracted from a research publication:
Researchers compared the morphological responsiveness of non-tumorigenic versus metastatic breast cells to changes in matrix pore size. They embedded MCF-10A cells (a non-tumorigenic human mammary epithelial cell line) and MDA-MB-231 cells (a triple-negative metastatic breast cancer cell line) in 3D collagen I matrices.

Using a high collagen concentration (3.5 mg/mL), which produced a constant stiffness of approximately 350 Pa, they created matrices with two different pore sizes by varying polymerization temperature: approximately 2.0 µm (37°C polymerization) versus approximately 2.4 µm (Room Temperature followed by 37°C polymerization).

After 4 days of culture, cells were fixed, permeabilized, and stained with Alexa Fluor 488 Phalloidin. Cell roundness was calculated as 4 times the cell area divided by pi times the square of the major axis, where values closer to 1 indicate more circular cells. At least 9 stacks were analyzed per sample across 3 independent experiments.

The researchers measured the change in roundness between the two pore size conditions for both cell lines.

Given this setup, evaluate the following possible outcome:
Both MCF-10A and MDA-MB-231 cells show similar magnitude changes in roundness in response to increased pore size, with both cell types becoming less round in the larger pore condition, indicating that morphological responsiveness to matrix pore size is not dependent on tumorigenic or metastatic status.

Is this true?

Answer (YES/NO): NO